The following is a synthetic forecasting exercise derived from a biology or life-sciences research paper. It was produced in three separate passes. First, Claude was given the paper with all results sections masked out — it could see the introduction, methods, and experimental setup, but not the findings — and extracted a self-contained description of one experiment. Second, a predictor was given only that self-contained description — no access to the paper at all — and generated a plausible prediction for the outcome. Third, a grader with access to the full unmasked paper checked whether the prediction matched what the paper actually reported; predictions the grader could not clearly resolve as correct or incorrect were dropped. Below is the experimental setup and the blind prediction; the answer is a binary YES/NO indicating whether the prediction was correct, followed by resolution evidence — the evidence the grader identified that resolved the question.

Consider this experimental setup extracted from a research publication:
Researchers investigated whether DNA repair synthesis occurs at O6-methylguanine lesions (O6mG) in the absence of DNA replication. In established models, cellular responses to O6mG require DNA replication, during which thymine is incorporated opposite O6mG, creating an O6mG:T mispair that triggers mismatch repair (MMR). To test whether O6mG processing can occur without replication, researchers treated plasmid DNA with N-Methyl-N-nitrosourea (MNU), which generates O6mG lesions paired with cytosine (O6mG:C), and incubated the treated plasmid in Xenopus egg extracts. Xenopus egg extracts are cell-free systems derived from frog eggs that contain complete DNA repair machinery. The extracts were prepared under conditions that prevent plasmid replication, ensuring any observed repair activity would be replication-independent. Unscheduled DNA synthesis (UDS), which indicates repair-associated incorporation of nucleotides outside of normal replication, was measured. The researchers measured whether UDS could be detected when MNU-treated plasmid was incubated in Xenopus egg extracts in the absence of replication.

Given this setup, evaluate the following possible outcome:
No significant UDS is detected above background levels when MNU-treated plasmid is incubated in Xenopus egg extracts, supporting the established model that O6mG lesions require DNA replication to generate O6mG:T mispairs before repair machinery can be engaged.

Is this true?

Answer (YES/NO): NO